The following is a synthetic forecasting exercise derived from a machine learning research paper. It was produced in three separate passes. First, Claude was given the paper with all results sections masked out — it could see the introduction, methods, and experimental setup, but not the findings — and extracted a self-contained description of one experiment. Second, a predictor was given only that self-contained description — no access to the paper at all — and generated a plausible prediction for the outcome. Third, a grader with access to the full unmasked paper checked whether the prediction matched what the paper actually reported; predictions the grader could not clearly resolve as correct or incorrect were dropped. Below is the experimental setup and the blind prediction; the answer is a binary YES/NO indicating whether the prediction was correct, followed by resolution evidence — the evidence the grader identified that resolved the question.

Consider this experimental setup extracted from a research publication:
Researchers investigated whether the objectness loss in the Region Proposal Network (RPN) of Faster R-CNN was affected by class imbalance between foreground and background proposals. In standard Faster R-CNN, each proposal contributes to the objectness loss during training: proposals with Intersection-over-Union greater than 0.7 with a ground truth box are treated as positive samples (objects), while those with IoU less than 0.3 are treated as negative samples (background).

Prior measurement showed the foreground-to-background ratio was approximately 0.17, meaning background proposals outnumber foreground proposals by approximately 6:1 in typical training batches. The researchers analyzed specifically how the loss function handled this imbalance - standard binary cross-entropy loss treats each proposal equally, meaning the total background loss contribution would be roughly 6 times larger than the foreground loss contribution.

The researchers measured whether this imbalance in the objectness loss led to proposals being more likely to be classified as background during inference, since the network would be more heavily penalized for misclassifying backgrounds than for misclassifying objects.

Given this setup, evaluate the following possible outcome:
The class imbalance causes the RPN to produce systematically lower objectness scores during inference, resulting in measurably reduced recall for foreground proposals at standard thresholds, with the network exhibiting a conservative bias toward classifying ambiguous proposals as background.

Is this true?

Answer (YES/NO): NO